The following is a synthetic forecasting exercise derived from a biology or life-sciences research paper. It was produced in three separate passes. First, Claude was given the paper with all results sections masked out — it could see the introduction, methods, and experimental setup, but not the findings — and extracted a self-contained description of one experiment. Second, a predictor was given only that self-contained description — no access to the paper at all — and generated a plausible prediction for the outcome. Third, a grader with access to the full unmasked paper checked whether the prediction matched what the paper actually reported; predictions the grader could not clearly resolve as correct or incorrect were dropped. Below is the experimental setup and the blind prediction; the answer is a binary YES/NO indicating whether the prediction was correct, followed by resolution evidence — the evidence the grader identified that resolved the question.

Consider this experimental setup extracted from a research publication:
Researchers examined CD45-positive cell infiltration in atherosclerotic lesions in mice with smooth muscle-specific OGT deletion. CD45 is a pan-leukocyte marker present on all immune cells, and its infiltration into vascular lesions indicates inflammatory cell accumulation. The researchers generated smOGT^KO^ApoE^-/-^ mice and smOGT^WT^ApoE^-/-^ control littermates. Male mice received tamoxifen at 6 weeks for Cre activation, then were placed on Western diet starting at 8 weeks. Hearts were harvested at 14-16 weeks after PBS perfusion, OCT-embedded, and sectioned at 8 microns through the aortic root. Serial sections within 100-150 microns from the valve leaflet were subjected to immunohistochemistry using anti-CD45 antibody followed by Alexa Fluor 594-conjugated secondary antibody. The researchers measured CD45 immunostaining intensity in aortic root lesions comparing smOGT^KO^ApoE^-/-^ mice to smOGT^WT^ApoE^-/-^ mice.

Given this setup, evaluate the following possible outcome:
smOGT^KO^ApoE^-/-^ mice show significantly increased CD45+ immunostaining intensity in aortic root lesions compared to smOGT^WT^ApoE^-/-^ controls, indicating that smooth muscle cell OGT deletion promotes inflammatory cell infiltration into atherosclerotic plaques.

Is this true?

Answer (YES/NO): NO